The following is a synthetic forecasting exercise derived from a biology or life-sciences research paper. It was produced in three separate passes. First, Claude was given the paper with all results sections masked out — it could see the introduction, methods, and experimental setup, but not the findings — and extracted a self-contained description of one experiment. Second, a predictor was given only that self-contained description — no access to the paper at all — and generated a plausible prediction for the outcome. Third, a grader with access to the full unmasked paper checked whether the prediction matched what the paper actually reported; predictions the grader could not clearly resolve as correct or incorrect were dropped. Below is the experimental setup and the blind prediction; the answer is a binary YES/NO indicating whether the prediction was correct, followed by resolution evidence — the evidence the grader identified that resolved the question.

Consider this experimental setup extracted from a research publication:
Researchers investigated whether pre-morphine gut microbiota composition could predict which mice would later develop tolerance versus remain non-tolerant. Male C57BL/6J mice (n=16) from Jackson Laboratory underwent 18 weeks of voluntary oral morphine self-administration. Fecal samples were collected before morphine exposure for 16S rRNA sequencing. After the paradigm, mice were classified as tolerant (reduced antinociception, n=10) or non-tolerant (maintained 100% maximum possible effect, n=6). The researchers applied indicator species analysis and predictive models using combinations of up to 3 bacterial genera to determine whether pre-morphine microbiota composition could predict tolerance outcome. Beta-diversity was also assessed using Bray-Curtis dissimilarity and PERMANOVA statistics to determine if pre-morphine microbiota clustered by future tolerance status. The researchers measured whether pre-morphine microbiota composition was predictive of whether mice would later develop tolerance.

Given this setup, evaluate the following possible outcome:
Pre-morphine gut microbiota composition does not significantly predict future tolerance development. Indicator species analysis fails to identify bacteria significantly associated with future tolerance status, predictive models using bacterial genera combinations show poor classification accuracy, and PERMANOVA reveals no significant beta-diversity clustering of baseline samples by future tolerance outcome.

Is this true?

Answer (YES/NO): NO